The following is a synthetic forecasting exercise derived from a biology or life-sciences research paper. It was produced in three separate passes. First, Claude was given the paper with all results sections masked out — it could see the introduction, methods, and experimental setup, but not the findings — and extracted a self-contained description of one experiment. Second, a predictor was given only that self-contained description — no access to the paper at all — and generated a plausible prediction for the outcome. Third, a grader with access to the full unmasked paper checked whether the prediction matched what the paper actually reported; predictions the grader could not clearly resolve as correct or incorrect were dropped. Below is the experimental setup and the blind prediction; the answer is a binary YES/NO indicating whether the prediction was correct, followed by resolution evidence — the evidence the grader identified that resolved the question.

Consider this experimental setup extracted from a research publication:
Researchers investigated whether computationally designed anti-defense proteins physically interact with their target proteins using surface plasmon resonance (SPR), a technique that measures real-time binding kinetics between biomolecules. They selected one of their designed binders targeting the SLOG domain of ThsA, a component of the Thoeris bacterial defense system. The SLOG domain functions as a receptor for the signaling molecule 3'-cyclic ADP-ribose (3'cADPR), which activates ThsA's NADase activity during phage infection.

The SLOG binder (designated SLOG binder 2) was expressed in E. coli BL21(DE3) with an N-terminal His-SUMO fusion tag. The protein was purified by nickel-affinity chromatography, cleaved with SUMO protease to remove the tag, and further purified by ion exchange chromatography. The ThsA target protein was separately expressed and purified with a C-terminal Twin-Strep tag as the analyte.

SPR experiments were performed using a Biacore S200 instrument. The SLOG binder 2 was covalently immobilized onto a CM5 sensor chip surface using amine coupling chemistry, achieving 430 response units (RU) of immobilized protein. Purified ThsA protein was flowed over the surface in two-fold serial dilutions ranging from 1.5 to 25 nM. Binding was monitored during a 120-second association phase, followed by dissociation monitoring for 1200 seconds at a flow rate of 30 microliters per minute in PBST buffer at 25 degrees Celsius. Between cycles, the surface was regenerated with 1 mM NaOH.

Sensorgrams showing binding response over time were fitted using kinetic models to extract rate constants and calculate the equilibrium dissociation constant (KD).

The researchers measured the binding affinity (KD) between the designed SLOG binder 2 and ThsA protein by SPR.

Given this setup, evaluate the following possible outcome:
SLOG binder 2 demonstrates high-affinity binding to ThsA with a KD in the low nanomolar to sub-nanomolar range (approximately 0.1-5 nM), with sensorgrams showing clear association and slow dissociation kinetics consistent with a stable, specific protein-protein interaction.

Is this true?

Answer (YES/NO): NO